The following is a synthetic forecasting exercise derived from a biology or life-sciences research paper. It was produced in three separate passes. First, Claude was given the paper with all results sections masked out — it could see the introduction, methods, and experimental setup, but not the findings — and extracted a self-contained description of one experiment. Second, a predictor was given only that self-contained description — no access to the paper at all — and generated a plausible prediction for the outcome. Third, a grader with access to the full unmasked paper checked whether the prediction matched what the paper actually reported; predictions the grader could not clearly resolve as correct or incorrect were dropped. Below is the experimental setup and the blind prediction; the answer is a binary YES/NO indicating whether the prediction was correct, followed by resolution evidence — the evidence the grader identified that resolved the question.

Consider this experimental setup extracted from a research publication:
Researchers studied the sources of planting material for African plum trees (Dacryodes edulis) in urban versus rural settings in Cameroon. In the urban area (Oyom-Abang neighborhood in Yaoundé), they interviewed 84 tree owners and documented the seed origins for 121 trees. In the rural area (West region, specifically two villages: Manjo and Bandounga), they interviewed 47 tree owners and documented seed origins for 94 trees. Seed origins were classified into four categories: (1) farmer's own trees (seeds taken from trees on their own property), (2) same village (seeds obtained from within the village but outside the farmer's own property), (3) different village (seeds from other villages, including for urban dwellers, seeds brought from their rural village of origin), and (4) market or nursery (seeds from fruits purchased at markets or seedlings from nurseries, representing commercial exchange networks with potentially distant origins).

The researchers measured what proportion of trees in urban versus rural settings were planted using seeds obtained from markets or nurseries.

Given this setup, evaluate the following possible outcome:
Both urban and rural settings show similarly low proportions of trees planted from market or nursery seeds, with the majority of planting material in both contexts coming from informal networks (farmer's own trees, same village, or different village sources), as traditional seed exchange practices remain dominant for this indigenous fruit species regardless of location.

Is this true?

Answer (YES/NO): NO